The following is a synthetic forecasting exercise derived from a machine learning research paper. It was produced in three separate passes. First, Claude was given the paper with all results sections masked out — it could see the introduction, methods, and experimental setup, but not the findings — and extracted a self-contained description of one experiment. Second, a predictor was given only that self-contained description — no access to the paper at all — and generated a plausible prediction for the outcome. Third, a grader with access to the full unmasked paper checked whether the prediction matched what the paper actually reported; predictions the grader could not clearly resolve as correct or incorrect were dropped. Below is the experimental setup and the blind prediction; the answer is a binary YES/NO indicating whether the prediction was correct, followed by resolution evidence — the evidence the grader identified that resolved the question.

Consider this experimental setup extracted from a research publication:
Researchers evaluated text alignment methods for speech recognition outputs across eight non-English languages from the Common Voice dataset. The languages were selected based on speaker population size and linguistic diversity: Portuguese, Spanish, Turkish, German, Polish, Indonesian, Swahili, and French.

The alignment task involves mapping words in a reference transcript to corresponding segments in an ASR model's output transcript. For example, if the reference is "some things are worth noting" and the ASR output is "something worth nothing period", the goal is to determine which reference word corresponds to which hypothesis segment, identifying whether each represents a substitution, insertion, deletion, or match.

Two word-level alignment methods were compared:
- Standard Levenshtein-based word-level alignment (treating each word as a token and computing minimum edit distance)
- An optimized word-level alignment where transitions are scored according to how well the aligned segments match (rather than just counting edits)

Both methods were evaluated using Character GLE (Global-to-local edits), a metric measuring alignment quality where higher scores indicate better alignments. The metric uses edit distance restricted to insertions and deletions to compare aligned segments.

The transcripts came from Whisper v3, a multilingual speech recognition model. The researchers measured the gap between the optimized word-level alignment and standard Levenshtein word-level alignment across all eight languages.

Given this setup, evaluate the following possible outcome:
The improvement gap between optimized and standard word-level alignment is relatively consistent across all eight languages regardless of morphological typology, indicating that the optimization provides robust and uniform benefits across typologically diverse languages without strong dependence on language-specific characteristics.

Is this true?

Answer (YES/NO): NO